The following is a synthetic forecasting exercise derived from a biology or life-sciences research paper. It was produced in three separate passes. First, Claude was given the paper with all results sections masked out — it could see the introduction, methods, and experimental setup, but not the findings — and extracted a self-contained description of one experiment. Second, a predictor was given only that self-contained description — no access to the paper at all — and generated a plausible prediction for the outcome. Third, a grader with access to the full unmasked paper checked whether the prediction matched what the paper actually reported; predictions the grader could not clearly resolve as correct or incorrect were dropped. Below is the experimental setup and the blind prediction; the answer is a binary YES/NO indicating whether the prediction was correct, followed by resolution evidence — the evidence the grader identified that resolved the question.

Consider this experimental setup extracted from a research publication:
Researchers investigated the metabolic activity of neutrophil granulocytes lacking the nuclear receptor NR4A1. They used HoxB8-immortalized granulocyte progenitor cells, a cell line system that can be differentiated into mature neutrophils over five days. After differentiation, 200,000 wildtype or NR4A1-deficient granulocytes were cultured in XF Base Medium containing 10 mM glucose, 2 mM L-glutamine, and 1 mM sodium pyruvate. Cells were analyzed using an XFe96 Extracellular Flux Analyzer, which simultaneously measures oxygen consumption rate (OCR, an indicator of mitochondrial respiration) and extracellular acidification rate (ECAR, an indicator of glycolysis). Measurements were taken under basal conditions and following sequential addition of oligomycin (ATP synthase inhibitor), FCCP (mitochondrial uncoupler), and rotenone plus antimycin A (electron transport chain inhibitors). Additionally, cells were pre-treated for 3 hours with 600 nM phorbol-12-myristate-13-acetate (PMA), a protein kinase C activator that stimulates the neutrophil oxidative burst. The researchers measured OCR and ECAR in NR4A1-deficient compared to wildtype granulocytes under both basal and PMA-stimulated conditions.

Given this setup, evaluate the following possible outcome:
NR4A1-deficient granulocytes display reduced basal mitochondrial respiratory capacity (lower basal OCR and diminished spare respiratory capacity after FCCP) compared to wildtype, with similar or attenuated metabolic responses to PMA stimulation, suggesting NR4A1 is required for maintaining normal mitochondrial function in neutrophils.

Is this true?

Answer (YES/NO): NO